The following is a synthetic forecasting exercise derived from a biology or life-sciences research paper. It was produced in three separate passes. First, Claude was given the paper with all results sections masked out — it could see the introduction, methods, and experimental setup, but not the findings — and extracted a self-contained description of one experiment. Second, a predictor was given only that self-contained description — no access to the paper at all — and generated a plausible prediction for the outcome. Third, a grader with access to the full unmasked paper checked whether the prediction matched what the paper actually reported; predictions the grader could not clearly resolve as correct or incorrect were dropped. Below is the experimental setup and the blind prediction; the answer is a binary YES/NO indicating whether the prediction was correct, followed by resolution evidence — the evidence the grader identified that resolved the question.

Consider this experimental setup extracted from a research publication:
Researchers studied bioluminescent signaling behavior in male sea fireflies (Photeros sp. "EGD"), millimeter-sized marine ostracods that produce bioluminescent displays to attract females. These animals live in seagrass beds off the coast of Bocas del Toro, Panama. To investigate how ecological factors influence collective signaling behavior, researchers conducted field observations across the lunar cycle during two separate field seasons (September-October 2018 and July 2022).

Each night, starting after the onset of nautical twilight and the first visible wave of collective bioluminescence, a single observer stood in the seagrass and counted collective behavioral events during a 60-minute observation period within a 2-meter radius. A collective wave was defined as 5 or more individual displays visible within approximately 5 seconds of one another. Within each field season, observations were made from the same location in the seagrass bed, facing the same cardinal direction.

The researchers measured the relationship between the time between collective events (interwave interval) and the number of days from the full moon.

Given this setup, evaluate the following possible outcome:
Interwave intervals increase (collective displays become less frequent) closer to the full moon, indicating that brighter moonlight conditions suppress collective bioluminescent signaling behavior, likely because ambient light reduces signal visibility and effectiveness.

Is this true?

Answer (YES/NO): NO